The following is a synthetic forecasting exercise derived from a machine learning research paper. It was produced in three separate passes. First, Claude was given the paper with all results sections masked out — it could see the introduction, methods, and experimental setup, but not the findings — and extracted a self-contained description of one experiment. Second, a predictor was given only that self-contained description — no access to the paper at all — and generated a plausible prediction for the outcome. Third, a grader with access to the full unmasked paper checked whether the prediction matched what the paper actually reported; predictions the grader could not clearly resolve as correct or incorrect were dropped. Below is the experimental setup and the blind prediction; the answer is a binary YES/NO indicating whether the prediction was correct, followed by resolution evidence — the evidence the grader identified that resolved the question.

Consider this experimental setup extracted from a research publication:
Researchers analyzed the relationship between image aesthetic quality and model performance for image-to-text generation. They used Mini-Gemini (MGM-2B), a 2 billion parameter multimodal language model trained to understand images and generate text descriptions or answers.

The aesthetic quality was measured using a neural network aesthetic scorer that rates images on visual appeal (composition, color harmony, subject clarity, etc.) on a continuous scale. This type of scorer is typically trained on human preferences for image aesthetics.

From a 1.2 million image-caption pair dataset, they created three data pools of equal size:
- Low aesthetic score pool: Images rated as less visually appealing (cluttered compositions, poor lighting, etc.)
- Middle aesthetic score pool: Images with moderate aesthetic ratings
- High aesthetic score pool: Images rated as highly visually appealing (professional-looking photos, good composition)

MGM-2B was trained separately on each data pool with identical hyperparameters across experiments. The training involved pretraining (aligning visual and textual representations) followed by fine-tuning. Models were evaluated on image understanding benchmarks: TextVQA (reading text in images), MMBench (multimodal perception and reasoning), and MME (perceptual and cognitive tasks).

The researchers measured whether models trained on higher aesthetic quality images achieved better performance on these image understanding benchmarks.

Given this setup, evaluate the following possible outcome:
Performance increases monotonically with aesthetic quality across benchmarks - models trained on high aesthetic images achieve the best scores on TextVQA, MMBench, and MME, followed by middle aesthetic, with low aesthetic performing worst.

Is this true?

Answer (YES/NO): NO